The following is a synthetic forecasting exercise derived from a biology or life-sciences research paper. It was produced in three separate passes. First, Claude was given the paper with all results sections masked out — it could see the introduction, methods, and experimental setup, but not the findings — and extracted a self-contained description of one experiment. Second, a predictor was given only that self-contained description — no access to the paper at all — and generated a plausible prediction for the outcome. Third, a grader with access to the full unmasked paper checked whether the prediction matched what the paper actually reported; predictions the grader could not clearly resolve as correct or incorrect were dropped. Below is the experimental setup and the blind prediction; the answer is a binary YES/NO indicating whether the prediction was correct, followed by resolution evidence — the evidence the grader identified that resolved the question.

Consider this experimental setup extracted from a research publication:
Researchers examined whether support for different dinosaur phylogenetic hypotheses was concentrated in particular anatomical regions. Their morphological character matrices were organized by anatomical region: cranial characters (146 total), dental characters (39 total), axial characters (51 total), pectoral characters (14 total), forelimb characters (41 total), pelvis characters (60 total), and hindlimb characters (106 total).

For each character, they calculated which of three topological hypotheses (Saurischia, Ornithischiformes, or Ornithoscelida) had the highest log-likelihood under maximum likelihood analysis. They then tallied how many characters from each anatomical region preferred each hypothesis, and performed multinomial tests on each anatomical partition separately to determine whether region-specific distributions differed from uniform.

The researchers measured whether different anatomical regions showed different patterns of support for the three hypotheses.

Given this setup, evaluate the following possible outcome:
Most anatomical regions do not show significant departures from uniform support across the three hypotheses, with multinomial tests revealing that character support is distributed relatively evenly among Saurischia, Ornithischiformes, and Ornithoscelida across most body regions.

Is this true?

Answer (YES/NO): YES